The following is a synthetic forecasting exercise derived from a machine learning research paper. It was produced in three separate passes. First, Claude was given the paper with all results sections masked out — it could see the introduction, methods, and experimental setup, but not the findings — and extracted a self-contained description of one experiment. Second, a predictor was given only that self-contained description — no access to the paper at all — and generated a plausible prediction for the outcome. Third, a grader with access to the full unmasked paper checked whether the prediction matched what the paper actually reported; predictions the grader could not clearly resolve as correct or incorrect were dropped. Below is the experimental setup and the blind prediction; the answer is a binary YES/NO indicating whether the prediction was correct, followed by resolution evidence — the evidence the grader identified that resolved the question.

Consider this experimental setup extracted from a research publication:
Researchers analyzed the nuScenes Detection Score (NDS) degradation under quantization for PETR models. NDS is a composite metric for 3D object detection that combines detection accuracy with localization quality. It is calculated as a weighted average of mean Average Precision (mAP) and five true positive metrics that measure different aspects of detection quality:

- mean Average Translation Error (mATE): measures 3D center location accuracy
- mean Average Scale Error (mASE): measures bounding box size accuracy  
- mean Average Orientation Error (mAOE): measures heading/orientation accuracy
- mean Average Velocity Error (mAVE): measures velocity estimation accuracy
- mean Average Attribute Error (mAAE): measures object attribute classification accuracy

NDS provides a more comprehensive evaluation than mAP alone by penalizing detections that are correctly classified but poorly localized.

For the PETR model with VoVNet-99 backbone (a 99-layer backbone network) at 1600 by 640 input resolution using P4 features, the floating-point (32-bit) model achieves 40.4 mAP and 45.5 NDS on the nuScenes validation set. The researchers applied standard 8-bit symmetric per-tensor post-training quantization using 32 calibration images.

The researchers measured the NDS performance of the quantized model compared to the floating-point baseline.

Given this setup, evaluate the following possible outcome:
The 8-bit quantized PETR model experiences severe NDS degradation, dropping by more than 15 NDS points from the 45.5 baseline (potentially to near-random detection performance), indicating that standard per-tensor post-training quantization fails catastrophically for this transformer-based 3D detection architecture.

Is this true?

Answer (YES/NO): YES